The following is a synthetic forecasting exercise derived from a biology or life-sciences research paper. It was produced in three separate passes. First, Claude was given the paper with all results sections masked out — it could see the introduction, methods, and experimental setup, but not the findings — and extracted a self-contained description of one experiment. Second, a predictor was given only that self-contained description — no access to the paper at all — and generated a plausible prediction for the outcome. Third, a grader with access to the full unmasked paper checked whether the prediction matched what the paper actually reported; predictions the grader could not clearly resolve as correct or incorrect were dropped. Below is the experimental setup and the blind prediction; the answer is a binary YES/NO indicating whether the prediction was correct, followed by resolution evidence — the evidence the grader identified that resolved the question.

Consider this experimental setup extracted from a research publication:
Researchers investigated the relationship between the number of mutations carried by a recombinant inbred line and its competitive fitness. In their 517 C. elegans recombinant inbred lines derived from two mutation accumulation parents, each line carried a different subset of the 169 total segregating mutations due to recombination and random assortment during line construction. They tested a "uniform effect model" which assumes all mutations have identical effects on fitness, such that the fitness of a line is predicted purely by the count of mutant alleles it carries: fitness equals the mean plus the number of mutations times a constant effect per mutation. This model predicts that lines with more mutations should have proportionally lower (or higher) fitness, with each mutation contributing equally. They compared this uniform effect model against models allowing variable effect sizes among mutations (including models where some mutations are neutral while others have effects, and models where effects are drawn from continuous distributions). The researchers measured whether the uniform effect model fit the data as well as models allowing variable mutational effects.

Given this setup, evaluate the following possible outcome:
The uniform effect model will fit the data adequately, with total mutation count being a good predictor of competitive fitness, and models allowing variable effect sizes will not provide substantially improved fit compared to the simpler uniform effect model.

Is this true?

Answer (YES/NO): NO